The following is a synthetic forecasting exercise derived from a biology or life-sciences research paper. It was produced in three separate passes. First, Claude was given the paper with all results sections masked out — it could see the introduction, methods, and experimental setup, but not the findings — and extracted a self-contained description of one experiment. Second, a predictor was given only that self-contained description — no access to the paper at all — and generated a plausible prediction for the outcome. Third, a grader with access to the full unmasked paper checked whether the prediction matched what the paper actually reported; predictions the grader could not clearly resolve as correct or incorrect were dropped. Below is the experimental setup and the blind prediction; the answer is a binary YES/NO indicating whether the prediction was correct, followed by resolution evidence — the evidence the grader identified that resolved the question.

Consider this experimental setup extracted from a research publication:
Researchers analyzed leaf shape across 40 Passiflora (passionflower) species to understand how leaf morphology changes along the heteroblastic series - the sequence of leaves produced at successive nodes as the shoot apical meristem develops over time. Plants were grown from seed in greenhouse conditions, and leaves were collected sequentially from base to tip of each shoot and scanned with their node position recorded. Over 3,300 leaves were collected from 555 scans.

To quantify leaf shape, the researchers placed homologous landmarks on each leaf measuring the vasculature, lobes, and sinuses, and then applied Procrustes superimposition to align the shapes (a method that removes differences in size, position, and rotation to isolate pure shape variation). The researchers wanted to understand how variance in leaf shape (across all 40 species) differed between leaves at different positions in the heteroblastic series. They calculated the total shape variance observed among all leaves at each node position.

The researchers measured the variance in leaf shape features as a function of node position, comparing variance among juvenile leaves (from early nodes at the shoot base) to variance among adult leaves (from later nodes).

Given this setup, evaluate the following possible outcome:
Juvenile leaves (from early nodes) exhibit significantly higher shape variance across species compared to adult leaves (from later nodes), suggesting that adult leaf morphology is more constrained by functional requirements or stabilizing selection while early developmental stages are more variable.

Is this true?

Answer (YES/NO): NO